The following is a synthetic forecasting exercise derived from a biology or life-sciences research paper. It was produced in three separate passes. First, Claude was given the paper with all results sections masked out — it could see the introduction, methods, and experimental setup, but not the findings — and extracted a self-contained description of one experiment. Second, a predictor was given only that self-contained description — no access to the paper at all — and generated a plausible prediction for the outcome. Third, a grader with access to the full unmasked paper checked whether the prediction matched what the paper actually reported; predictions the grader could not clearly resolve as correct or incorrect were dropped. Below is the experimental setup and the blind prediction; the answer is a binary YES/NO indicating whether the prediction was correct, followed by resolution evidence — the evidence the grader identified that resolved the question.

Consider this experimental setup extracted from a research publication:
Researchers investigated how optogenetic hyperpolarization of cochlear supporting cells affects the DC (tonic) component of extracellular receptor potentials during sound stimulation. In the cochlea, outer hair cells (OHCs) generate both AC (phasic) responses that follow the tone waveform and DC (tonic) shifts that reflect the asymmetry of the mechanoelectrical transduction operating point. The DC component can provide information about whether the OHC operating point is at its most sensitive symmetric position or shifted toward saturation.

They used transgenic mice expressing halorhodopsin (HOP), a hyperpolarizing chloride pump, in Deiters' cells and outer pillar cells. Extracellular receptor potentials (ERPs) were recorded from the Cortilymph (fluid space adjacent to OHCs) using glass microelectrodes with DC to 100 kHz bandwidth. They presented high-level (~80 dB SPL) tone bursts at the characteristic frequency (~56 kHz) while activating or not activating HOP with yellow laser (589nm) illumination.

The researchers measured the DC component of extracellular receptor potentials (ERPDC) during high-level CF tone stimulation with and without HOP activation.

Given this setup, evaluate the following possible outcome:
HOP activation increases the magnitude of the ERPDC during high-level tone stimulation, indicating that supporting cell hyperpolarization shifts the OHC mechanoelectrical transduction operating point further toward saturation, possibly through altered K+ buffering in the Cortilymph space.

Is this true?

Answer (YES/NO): YES